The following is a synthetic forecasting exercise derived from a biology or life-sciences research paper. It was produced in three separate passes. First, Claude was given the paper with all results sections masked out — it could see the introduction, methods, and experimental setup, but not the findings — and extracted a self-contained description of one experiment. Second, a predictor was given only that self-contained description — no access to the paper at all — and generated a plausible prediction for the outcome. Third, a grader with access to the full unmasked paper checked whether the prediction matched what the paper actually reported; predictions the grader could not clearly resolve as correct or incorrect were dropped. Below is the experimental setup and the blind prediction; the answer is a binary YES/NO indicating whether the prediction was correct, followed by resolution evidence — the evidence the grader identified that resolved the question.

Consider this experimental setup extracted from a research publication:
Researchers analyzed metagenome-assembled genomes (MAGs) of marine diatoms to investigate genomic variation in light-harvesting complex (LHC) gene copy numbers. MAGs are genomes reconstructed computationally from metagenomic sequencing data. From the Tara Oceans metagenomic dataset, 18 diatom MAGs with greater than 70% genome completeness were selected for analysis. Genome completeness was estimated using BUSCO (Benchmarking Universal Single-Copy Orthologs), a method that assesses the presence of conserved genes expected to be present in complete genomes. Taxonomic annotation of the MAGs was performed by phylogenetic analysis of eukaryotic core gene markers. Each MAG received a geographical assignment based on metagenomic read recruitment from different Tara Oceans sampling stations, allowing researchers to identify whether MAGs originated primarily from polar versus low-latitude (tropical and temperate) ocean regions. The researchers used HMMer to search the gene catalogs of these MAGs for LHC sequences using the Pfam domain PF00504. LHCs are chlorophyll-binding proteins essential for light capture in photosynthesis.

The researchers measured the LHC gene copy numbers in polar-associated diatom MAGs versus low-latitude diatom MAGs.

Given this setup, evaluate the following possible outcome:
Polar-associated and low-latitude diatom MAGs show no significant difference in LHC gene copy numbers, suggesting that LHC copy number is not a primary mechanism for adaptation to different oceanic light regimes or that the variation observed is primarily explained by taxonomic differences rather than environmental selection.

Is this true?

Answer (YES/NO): NO